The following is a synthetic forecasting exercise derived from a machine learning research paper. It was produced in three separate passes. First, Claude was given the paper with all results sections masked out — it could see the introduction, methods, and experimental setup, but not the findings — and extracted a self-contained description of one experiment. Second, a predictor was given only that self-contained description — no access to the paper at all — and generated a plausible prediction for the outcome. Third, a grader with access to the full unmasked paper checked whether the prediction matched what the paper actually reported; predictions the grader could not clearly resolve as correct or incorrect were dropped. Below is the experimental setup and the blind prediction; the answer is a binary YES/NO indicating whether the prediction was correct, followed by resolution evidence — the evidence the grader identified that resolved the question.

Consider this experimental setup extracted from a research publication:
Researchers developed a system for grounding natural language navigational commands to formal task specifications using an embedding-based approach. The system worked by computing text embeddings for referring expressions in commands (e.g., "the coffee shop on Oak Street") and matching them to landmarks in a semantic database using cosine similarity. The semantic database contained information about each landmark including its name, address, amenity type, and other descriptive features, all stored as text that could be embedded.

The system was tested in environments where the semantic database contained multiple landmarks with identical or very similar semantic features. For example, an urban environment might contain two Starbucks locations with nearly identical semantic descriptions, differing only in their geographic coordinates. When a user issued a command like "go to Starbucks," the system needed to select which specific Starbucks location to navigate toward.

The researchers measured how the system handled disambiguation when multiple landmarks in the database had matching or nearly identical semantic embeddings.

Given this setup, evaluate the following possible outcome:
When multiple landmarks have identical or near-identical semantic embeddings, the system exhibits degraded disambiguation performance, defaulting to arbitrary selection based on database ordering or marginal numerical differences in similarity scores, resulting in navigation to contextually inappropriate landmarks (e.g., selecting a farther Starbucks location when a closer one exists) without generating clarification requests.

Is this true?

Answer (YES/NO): YES